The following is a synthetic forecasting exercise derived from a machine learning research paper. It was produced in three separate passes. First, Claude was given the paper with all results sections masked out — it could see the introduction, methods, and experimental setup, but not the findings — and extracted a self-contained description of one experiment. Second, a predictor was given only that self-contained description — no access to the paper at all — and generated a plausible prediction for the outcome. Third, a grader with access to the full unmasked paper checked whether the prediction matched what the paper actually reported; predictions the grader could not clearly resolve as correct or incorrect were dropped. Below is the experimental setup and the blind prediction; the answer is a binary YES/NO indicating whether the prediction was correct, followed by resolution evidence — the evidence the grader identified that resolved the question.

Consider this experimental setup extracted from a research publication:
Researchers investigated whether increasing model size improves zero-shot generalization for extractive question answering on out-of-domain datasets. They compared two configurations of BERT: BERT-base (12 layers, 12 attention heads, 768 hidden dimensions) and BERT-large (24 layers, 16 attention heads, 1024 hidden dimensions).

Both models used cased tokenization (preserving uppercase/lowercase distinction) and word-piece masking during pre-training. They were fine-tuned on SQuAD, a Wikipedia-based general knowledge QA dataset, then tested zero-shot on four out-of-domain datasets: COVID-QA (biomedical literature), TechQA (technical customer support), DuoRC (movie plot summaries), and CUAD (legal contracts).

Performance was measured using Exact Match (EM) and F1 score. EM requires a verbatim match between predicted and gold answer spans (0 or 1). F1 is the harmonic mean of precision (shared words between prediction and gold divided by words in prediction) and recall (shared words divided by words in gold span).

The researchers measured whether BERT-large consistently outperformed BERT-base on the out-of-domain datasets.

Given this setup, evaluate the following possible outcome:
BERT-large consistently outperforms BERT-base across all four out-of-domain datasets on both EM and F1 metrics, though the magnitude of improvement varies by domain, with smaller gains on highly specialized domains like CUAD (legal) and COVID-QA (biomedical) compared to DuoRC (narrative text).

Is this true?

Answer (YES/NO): NO